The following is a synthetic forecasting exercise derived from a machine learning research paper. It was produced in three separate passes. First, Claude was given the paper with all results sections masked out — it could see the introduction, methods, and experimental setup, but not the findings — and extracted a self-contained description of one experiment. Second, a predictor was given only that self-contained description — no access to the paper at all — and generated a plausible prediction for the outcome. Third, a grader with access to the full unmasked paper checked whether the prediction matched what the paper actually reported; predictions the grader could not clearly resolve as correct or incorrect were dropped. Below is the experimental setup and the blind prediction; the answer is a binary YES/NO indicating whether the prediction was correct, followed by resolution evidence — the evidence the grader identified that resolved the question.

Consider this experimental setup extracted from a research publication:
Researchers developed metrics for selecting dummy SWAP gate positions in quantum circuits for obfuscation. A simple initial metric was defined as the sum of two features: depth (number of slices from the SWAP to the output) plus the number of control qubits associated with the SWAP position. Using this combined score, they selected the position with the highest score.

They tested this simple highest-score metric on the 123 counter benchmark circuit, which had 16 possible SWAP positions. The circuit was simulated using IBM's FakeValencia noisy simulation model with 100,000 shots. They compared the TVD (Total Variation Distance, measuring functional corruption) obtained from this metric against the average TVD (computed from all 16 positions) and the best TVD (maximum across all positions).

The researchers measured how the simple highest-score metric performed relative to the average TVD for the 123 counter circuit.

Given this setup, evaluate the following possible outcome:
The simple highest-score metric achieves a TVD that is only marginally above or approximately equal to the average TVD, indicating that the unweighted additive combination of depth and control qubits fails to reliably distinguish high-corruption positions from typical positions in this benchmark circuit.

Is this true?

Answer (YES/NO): NO